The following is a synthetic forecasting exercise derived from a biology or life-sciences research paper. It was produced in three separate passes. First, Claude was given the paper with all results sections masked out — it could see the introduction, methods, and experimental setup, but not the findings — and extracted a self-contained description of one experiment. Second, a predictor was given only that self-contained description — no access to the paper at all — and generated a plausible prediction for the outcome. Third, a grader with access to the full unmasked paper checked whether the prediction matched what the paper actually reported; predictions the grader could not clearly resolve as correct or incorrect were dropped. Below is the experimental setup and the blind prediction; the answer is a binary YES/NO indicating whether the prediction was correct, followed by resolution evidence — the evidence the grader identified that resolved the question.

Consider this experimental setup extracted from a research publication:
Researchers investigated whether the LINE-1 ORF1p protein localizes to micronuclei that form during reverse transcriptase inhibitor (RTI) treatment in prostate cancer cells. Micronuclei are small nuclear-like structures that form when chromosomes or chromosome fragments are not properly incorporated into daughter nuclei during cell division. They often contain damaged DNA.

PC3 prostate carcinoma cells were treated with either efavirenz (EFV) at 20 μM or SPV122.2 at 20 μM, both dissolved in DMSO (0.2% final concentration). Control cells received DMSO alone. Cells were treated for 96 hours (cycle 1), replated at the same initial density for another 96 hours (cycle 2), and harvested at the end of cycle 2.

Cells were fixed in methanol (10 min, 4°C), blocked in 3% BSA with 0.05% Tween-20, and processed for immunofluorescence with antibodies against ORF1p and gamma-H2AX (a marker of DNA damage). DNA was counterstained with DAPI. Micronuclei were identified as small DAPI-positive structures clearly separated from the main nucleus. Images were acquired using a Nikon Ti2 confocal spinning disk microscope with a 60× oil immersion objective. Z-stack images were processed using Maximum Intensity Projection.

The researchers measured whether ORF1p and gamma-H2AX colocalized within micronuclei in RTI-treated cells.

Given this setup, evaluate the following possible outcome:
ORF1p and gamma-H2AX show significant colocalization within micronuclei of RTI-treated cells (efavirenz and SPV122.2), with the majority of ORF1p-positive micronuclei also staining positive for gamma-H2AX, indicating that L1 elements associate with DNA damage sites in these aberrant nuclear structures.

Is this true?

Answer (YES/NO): YES